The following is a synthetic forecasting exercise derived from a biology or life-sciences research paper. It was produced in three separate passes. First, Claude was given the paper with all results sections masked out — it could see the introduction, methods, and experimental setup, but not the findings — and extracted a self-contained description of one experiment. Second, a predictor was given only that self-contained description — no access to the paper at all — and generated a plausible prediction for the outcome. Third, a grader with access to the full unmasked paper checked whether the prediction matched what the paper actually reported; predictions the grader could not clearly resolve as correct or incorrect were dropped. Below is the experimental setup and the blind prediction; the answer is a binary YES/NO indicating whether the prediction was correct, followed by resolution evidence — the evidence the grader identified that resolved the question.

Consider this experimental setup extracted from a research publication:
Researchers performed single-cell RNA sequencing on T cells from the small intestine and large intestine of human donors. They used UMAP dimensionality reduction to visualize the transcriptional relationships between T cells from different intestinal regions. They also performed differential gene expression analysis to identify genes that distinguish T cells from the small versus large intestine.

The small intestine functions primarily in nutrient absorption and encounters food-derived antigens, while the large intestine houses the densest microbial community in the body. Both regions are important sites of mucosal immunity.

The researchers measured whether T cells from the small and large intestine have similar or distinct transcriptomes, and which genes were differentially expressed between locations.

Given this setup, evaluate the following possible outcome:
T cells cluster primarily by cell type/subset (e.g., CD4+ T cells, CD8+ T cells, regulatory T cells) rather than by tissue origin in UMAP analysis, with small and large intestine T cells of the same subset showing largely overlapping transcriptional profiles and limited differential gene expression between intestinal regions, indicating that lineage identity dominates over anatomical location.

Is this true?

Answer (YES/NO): NO